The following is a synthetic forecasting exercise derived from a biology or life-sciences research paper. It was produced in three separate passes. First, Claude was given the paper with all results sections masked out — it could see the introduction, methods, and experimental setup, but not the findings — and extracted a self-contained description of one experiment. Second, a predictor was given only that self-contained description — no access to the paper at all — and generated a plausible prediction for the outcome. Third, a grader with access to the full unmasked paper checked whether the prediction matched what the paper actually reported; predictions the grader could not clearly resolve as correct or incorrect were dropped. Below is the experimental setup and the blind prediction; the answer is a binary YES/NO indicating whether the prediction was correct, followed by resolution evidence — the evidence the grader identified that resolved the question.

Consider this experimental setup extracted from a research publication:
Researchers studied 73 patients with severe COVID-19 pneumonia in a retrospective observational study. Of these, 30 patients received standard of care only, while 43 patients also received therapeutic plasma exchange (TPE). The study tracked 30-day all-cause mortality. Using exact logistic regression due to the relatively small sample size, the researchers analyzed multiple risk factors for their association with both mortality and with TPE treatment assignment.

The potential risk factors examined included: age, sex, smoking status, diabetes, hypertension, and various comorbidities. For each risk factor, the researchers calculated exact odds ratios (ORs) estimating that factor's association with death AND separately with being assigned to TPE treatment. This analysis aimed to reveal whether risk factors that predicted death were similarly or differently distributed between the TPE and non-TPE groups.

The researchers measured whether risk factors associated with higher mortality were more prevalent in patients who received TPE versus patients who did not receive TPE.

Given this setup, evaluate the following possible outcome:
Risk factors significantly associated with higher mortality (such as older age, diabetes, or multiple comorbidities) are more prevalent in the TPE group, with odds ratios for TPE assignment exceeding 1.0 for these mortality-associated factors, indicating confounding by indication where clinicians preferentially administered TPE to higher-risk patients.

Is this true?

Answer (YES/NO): NO